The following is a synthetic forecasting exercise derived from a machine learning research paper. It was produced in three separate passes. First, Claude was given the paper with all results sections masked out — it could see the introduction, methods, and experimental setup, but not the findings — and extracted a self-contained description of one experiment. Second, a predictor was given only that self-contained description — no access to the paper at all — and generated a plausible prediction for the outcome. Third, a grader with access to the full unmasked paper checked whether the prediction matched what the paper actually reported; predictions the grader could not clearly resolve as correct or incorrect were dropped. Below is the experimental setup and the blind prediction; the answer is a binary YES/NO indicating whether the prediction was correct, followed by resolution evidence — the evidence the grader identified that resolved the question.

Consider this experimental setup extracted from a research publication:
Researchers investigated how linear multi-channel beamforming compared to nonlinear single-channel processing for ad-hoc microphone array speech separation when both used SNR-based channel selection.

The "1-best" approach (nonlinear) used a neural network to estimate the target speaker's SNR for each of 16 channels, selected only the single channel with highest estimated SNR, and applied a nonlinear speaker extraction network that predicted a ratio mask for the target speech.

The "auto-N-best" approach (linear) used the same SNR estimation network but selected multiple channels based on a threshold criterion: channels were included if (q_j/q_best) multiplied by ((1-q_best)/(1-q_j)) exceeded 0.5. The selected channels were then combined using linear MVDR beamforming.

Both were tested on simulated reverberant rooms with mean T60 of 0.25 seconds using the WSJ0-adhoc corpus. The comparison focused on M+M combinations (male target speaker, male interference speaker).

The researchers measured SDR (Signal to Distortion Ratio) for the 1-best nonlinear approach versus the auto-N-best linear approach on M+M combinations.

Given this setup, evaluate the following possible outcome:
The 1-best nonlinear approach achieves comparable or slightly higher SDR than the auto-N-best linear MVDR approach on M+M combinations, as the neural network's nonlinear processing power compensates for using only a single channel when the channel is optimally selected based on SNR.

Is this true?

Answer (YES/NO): NO